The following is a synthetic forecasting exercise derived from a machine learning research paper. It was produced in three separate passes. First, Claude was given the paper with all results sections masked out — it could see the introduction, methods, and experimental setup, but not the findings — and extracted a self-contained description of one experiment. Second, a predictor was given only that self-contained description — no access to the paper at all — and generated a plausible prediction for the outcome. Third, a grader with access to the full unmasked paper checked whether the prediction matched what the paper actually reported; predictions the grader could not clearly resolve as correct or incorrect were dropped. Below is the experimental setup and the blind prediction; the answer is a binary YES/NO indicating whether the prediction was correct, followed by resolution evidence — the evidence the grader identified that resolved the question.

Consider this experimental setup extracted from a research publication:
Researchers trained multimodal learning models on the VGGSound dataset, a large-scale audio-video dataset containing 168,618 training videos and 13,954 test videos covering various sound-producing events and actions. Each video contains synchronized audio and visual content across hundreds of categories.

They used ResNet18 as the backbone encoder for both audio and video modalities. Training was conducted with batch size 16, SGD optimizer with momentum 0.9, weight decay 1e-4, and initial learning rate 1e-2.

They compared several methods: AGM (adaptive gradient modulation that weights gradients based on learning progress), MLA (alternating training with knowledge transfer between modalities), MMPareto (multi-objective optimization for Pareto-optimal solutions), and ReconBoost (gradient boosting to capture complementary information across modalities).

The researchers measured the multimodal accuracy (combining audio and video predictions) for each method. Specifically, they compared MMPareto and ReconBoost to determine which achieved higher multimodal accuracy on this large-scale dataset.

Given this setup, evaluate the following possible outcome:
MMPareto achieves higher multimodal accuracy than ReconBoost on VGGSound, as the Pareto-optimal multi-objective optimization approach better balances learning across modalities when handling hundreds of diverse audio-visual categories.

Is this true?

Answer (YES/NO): YES